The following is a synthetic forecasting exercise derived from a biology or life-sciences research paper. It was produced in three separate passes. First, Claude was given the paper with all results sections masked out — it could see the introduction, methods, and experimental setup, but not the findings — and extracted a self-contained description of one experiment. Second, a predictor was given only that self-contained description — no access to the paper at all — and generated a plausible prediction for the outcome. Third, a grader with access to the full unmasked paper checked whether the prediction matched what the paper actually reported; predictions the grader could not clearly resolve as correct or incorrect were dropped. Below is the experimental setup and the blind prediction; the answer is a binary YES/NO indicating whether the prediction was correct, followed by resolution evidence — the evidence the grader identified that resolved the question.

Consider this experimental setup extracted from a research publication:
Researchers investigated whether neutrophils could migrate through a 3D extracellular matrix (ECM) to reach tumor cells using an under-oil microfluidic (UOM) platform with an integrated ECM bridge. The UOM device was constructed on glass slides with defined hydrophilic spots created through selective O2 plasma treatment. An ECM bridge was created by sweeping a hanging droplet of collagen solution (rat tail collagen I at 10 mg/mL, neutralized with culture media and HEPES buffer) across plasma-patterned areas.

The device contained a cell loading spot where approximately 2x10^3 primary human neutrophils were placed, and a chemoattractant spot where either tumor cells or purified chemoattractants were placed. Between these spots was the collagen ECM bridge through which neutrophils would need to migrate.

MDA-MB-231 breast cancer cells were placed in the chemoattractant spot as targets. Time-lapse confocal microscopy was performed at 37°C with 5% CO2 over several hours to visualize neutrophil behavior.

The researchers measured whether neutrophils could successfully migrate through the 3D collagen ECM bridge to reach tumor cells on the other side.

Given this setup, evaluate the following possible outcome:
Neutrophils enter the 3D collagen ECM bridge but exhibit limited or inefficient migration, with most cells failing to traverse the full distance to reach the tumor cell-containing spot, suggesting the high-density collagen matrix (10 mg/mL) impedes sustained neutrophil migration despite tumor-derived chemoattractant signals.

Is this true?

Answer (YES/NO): NO